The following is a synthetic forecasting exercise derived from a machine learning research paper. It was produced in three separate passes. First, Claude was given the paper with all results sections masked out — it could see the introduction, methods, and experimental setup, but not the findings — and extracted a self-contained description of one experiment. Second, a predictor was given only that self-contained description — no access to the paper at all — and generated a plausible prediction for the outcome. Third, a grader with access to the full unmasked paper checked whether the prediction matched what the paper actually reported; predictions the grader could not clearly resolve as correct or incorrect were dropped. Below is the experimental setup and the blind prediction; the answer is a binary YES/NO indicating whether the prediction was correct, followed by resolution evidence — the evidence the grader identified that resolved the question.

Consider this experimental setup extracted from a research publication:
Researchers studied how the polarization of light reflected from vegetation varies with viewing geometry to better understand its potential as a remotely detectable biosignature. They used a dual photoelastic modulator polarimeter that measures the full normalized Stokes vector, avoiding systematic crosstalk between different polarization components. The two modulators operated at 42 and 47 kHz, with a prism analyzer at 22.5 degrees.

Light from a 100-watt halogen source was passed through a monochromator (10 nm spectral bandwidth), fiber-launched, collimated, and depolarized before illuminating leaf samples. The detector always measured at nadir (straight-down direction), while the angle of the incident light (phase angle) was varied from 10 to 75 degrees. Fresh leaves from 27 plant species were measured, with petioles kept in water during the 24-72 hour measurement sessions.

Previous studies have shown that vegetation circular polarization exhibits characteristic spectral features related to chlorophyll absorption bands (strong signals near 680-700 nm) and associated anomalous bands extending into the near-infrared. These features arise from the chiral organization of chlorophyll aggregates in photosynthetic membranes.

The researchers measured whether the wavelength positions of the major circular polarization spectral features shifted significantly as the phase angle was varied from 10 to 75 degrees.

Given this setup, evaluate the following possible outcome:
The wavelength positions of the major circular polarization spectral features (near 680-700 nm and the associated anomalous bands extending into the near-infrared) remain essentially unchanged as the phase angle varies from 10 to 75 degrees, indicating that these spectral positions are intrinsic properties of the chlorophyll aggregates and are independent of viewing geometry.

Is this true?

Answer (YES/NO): YES